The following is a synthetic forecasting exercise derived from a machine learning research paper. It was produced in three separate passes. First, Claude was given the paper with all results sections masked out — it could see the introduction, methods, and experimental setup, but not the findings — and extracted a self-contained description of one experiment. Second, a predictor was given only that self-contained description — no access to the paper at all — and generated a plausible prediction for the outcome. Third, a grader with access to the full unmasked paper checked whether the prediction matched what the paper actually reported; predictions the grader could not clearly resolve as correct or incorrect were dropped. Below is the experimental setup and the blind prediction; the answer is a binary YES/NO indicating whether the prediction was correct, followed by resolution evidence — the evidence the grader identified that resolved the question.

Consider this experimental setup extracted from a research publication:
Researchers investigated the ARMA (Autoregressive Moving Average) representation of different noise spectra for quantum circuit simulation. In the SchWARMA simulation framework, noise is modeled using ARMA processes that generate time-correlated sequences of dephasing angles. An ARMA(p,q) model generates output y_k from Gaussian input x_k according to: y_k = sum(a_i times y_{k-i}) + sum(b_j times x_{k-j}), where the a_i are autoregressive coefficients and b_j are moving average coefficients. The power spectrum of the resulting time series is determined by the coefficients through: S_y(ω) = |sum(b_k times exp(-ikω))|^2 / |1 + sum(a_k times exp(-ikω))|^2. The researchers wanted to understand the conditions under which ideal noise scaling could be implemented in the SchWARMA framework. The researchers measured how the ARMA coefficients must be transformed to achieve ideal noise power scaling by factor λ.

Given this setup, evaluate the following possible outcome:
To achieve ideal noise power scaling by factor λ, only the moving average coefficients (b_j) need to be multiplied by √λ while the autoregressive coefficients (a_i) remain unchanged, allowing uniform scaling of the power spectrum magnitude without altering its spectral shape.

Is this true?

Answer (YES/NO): YES